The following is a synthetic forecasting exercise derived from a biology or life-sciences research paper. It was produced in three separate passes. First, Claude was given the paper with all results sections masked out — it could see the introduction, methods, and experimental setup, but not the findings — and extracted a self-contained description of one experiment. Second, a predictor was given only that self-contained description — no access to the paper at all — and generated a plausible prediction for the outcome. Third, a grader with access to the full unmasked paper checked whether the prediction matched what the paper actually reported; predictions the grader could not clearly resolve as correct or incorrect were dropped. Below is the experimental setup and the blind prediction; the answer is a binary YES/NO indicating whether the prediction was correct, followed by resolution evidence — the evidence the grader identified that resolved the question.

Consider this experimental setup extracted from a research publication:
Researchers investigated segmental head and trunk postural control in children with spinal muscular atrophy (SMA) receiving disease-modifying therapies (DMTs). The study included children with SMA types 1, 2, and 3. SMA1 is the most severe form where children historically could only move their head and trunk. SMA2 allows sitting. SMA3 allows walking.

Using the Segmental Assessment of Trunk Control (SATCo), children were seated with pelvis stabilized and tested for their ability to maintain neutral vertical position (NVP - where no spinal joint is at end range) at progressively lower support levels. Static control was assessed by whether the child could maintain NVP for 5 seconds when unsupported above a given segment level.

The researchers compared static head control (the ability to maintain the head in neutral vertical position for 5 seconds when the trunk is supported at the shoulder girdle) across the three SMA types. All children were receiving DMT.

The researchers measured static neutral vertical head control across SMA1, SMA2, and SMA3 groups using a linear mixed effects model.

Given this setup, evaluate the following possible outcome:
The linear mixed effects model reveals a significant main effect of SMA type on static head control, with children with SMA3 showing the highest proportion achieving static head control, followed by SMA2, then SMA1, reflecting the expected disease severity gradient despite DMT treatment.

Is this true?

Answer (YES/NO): NO